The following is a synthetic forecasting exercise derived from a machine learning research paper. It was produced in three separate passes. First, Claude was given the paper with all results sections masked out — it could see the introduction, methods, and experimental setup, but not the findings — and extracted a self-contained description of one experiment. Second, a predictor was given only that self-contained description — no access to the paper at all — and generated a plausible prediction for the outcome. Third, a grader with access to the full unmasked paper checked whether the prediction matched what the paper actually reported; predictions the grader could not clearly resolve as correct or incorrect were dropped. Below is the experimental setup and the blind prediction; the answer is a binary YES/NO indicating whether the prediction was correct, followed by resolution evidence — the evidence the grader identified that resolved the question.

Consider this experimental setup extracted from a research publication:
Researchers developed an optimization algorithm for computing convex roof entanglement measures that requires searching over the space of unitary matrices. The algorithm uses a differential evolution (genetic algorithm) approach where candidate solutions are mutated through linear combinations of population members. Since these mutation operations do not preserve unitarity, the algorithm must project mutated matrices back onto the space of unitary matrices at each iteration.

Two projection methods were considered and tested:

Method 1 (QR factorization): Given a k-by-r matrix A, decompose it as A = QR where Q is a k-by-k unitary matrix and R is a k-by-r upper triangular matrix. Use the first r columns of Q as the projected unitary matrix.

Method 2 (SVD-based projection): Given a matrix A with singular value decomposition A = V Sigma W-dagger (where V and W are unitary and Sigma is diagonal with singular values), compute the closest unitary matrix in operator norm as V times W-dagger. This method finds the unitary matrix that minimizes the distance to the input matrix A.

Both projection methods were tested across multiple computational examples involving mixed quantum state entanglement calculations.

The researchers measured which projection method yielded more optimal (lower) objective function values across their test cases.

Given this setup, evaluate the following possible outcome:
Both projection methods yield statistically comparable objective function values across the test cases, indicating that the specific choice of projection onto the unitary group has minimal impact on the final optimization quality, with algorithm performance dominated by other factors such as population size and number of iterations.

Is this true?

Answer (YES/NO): NO